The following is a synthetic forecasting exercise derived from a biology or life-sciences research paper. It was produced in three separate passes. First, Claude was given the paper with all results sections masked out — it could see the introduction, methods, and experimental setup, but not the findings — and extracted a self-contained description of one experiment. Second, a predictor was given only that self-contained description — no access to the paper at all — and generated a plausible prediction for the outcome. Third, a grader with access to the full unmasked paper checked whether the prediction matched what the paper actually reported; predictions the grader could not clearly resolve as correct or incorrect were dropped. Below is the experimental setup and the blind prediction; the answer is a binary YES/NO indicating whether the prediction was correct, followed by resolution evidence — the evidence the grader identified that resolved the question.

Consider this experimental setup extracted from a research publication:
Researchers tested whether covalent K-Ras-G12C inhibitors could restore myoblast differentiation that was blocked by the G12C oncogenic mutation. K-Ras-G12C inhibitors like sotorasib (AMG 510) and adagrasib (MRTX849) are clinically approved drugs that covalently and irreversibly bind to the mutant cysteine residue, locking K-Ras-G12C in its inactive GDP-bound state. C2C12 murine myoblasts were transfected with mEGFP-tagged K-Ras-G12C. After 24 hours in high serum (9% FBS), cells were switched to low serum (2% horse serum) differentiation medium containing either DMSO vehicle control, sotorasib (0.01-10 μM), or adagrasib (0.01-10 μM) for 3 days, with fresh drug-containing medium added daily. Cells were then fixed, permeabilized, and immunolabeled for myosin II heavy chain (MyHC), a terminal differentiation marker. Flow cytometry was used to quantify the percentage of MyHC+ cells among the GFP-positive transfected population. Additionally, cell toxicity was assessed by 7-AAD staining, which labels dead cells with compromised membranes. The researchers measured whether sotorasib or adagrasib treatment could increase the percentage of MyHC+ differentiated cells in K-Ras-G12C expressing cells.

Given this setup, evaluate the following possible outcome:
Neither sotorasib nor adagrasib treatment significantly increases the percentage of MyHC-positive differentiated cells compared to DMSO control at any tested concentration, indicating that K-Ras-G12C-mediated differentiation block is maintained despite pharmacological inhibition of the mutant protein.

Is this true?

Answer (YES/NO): NO